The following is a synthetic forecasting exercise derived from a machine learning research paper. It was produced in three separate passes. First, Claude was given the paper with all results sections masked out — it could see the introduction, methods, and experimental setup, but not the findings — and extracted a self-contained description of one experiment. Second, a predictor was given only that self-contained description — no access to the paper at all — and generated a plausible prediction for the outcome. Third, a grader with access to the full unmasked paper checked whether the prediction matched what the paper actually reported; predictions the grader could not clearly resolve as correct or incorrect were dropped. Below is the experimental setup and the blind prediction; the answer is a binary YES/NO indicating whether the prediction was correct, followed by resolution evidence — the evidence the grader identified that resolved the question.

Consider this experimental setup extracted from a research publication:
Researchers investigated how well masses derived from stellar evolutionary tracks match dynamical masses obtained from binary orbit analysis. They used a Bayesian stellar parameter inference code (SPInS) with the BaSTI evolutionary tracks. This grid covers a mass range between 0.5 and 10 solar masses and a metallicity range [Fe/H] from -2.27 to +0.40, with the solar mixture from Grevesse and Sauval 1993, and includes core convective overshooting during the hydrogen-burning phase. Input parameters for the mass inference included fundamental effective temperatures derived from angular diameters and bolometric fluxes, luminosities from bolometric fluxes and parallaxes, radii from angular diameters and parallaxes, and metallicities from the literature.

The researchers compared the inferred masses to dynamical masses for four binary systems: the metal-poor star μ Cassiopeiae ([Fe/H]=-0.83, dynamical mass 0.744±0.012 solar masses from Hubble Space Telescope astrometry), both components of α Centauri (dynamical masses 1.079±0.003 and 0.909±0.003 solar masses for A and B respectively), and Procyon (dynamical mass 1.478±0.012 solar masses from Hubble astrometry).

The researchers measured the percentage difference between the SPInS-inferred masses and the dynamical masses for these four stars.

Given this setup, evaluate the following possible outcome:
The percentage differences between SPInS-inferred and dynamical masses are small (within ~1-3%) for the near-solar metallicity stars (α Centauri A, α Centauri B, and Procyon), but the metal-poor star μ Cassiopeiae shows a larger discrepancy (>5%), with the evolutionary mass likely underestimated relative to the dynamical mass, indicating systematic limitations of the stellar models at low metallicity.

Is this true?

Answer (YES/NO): NO